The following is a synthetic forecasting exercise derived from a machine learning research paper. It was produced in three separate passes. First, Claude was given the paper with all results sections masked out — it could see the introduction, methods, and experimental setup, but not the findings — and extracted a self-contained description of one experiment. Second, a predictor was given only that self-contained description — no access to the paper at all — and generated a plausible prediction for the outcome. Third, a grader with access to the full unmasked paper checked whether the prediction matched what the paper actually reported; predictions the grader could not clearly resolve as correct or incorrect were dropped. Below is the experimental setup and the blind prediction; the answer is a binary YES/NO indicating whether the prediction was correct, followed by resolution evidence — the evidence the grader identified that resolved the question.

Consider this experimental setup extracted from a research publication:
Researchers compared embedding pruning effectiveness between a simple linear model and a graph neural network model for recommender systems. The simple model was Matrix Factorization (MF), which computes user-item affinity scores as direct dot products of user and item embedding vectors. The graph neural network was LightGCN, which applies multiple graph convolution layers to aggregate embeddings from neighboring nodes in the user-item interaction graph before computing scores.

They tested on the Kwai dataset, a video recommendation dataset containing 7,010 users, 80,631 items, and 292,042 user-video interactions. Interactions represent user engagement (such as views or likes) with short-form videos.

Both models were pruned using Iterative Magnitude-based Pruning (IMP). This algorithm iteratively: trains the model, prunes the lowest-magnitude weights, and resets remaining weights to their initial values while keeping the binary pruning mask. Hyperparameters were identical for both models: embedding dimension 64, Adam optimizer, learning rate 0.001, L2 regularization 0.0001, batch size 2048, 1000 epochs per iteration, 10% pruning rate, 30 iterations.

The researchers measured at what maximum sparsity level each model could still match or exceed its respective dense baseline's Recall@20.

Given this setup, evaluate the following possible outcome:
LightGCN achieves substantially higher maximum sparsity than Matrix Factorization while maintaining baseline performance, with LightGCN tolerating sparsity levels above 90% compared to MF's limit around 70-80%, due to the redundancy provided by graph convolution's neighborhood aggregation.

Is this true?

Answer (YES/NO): NO